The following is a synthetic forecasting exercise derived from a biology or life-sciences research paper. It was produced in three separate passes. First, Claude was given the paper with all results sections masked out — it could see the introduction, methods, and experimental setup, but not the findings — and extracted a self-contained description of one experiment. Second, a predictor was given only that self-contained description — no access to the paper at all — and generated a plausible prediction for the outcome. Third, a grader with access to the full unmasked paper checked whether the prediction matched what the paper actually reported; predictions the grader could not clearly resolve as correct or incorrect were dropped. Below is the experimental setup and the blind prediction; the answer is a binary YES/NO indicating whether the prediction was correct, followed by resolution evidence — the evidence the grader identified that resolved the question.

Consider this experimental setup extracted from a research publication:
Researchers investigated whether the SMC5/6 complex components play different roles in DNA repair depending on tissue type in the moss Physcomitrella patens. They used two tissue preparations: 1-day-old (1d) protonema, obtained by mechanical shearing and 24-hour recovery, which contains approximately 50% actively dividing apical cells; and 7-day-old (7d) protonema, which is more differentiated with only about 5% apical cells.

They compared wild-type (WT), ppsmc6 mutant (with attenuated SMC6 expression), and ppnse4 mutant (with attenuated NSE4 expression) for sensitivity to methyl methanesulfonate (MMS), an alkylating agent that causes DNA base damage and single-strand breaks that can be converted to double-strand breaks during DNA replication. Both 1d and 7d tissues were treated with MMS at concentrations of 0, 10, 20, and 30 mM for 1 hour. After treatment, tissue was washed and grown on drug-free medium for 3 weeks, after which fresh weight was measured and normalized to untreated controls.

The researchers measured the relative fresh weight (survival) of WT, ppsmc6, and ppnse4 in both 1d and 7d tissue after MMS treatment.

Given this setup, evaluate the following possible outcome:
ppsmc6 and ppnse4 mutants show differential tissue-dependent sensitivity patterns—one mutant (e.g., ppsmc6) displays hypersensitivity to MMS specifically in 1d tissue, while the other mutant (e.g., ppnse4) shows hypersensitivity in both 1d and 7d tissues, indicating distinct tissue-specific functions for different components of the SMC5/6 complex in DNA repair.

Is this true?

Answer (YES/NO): NO